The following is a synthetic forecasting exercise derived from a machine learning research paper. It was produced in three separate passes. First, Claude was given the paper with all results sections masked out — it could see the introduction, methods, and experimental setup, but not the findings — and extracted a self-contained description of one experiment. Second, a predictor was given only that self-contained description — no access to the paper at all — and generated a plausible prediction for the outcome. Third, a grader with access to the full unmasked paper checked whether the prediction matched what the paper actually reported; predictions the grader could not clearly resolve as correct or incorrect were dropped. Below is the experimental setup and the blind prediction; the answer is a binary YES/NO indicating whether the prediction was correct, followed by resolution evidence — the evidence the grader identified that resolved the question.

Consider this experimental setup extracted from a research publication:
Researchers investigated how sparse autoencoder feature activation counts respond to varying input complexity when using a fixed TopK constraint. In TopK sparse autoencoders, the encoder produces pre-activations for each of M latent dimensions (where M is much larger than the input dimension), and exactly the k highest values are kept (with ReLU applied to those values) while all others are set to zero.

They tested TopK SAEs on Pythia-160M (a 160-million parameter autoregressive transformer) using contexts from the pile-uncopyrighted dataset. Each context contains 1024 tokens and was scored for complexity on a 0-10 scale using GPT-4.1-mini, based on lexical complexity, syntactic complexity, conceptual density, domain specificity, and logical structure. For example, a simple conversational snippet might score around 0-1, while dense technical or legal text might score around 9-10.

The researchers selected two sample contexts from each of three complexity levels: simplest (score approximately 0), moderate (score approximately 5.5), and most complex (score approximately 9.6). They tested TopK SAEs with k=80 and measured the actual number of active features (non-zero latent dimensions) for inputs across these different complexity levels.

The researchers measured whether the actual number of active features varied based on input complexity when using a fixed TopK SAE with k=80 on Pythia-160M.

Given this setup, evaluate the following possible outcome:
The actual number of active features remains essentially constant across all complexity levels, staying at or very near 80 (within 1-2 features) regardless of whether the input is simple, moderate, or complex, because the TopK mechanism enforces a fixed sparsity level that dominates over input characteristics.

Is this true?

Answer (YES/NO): YES